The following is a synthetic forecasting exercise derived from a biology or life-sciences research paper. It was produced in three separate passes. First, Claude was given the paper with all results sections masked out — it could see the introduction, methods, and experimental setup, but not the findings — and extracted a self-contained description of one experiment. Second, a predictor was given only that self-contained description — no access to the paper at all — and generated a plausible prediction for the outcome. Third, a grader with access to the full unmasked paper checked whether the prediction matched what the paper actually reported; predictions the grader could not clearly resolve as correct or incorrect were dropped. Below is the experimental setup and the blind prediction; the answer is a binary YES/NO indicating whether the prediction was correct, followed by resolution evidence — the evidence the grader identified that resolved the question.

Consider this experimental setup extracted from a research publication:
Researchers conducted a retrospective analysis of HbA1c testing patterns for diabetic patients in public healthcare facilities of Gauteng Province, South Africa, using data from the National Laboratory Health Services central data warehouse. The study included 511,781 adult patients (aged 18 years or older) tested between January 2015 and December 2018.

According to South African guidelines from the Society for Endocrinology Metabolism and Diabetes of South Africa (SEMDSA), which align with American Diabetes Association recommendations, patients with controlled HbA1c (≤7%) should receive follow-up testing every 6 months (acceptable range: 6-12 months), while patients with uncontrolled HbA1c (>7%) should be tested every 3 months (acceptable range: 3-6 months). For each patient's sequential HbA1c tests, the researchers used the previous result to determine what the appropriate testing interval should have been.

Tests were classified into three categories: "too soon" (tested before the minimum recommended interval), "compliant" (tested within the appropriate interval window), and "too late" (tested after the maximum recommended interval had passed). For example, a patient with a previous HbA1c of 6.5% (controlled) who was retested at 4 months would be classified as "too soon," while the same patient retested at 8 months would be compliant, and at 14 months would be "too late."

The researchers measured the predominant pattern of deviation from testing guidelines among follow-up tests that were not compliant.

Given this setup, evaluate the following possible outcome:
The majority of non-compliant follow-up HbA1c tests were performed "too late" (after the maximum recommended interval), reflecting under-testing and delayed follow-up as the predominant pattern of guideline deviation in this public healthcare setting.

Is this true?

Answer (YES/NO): YES